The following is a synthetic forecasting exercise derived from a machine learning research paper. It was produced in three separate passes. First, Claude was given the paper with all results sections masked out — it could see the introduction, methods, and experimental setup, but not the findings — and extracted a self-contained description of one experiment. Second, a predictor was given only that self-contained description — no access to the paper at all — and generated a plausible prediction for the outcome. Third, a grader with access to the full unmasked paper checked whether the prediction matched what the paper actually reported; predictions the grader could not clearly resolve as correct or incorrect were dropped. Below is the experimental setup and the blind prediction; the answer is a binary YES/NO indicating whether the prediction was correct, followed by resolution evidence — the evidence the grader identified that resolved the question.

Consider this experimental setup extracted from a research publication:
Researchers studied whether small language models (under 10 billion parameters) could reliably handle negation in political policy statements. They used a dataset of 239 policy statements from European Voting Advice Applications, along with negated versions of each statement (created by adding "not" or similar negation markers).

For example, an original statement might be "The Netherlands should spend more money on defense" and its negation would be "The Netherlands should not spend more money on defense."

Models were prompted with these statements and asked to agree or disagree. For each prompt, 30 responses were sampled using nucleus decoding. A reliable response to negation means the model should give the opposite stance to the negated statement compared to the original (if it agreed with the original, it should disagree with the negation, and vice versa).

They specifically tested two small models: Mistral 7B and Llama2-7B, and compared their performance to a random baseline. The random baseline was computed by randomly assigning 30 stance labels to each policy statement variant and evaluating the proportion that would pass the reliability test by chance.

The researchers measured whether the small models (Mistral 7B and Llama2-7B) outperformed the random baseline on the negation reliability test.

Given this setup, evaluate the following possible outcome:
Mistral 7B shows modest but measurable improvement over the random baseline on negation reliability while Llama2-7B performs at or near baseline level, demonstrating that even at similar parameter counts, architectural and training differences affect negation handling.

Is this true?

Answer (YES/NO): NO